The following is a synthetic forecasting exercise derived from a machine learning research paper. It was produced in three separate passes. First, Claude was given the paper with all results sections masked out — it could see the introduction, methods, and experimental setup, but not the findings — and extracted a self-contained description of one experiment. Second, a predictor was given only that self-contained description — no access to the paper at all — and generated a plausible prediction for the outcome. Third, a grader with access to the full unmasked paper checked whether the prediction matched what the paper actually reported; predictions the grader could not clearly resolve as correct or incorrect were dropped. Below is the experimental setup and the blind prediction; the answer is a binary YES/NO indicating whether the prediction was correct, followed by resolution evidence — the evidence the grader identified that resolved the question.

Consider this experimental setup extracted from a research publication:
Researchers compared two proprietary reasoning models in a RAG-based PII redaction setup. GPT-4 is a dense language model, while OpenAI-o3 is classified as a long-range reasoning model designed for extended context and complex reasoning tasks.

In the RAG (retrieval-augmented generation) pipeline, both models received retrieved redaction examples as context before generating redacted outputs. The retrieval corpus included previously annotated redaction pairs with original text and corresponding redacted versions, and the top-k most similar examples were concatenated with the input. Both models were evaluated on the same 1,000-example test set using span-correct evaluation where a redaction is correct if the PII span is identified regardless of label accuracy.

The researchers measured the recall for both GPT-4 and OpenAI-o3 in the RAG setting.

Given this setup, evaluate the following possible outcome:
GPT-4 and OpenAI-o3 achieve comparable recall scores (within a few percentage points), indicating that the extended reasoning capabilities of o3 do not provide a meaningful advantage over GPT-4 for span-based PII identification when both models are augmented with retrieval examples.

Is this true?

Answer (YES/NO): YES